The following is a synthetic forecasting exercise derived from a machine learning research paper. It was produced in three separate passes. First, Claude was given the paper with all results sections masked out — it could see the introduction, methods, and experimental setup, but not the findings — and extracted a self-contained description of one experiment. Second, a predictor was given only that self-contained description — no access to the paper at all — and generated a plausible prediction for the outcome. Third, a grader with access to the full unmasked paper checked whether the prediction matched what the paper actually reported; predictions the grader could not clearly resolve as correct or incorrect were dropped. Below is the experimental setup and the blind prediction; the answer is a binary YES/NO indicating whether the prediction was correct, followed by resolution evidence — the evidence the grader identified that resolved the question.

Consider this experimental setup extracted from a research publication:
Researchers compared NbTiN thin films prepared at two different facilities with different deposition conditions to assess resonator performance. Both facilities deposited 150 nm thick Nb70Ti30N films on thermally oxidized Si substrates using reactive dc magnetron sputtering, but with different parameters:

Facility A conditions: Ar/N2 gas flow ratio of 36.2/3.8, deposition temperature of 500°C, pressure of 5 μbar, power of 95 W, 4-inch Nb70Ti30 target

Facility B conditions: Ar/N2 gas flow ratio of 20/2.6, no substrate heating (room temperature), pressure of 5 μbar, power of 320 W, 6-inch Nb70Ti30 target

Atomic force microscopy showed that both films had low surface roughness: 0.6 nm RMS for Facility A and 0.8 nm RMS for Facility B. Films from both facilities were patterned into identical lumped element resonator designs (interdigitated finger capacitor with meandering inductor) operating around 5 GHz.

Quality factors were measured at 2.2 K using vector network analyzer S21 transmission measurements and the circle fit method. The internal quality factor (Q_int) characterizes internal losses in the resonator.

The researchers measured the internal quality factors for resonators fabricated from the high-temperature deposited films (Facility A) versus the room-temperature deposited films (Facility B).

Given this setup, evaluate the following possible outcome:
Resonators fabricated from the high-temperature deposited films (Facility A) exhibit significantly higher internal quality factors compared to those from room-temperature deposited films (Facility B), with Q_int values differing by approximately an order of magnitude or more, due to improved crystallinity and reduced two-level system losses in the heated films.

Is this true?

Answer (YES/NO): NO